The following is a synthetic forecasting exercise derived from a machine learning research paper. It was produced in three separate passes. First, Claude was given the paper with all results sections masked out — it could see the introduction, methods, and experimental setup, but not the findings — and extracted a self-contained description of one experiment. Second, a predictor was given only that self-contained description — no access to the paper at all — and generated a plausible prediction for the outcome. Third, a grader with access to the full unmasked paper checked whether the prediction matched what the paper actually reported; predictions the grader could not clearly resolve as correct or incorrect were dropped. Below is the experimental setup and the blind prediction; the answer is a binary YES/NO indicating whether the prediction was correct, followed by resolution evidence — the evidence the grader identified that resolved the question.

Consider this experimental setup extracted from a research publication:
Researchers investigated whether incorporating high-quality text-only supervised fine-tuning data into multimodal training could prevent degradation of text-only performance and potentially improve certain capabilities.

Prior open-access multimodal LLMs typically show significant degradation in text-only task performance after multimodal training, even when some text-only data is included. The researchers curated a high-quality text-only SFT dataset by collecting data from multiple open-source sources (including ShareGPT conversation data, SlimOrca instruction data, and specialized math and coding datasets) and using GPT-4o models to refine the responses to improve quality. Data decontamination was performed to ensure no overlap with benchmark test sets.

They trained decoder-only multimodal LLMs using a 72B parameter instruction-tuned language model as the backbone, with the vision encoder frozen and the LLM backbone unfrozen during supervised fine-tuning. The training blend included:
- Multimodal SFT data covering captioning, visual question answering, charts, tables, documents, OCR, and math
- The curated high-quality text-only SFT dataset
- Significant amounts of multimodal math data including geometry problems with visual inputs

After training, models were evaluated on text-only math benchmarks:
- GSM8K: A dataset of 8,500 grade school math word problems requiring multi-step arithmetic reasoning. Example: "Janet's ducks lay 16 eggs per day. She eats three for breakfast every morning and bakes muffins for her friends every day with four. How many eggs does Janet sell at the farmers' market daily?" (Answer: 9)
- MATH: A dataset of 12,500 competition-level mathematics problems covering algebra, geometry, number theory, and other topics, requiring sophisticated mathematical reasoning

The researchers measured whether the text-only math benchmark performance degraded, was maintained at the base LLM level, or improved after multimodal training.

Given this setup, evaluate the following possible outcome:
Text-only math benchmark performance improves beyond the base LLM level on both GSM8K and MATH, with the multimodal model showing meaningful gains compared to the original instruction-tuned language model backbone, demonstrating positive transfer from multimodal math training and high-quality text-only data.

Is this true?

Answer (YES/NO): YES